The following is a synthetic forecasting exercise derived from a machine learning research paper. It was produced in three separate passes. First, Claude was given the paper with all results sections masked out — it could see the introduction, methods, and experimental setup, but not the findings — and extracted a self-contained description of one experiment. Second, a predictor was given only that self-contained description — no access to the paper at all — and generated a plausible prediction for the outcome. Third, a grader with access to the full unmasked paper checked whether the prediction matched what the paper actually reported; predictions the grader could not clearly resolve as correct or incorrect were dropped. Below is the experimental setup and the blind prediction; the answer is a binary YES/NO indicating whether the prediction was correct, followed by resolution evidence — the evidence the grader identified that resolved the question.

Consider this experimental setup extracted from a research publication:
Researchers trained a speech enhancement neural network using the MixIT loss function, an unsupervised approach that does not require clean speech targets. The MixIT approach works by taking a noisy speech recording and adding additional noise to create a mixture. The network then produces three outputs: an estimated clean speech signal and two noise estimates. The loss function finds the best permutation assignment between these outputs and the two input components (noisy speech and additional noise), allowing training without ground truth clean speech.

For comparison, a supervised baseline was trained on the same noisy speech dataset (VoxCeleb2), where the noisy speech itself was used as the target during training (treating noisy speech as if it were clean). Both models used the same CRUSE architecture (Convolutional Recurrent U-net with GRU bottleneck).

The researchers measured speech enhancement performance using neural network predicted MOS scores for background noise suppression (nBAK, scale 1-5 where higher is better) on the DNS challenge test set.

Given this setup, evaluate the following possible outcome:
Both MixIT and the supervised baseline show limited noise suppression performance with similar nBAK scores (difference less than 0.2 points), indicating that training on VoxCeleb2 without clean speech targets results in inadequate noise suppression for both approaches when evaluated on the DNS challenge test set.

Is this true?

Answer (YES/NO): NO